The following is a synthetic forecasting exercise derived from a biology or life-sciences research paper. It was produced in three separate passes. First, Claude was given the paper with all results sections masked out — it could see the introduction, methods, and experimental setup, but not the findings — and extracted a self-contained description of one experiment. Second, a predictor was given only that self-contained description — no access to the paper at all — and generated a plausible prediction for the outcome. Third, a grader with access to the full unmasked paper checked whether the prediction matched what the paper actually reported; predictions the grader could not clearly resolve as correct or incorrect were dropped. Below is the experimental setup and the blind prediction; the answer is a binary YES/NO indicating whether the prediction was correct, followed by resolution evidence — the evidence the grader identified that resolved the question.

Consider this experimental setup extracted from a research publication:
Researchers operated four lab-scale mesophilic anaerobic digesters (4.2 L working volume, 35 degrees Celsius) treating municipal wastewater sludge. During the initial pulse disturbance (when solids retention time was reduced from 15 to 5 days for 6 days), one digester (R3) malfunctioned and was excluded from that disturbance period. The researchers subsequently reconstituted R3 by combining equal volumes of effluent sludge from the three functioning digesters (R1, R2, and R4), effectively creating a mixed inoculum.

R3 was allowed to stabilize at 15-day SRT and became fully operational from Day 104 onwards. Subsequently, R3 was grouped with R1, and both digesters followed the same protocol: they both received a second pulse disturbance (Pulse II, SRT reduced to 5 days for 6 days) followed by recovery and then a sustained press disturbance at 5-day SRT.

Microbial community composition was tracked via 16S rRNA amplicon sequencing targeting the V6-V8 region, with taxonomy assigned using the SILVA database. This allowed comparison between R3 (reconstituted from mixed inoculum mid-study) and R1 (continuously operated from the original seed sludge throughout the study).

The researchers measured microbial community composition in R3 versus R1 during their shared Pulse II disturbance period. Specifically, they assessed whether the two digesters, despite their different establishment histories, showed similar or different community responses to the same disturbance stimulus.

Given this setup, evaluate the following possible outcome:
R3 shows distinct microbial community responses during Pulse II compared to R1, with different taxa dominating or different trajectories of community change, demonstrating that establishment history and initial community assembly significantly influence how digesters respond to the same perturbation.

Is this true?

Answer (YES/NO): YES